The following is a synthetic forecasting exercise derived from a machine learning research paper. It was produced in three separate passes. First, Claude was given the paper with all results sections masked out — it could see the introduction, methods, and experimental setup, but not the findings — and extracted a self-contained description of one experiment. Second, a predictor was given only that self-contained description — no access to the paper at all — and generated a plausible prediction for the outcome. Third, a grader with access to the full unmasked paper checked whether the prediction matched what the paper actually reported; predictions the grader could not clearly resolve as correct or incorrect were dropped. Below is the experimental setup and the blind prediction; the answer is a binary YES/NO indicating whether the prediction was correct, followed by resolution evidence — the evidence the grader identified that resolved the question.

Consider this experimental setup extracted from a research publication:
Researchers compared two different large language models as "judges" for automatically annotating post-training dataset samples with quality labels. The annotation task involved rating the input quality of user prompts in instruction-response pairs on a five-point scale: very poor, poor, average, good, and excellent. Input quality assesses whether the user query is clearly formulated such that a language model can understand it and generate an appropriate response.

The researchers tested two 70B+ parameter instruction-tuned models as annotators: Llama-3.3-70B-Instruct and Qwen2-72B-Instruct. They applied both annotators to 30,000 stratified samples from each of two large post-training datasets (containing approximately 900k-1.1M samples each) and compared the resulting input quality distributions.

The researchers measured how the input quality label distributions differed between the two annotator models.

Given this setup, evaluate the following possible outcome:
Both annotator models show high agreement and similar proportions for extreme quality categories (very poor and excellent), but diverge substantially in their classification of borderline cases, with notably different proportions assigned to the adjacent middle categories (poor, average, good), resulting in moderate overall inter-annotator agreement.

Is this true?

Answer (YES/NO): NO